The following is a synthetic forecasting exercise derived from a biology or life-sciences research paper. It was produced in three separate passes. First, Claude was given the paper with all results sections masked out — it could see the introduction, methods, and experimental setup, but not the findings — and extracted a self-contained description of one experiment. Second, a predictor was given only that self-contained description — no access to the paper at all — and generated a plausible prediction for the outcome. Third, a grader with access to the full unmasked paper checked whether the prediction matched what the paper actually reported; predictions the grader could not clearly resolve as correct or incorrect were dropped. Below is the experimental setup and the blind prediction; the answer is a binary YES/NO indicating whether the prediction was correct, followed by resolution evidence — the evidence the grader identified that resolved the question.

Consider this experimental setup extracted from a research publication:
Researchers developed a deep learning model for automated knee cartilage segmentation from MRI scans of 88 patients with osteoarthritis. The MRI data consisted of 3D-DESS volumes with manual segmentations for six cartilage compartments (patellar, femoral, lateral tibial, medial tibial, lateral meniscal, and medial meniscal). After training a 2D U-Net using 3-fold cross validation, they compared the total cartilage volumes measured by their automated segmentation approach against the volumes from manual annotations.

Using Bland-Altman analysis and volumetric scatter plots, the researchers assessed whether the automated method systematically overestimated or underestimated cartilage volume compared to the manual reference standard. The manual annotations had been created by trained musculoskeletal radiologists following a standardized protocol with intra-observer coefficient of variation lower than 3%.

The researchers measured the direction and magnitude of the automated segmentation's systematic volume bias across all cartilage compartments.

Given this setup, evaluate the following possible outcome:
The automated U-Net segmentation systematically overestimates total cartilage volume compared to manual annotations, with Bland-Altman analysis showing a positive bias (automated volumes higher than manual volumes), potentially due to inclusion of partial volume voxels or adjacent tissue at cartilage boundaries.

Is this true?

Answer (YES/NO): YES